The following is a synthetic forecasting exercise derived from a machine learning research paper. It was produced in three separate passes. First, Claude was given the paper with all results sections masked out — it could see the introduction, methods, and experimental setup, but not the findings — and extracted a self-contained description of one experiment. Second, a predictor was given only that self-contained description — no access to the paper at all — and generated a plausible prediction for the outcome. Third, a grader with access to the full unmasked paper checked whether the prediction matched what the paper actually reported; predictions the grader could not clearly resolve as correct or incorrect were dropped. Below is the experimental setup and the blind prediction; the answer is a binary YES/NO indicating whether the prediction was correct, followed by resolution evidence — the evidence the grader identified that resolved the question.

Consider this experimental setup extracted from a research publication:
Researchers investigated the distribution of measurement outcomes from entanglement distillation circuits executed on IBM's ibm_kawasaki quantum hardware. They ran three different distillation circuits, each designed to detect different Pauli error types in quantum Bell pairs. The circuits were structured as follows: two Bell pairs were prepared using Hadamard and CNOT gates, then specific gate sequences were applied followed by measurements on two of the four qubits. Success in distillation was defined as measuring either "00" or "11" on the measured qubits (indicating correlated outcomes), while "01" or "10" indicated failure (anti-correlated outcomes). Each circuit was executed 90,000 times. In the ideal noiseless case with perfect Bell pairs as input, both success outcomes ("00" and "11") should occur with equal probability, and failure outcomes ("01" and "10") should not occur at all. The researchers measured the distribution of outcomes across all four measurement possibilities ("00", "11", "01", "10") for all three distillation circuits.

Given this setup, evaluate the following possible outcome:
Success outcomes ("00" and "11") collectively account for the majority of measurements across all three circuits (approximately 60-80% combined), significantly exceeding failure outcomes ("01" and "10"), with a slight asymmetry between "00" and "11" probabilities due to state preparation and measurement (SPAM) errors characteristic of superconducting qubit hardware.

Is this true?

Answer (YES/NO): NO